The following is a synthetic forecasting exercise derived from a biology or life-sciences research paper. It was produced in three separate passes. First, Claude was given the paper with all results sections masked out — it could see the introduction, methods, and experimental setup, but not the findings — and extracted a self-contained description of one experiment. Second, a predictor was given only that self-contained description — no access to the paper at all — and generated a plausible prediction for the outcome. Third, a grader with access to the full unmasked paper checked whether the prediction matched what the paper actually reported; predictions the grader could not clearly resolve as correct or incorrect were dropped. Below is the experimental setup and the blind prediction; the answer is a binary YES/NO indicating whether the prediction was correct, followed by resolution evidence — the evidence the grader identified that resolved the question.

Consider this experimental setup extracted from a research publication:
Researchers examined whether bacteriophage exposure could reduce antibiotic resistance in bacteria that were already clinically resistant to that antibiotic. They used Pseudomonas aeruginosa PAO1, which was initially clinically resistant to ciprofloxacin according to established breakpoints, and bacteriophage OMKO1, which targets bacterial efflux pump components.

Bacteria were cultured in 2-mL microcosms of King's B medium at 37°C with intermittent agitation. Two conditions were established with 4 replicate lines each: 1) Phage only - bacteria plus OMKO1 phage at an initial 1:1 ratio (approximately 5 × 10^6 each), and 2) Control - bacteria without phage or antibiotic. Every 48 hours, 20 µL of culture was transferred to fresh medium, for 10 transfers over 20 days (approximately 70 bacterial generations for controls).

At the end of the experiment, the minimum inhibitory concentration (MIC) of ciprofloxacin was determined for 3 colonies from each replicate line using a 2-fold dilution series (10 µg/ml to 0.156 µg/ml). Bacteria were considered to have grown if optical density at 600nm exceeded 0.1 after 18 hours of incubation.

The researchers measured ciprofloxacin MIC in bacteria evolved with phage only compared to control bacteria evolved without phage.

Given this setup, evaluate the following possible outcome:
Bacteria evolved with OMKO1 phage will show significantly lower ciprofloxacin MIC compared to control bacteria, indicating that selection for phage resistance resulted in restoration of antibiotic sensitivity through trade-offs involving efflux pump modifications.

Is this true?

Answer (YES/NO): YES